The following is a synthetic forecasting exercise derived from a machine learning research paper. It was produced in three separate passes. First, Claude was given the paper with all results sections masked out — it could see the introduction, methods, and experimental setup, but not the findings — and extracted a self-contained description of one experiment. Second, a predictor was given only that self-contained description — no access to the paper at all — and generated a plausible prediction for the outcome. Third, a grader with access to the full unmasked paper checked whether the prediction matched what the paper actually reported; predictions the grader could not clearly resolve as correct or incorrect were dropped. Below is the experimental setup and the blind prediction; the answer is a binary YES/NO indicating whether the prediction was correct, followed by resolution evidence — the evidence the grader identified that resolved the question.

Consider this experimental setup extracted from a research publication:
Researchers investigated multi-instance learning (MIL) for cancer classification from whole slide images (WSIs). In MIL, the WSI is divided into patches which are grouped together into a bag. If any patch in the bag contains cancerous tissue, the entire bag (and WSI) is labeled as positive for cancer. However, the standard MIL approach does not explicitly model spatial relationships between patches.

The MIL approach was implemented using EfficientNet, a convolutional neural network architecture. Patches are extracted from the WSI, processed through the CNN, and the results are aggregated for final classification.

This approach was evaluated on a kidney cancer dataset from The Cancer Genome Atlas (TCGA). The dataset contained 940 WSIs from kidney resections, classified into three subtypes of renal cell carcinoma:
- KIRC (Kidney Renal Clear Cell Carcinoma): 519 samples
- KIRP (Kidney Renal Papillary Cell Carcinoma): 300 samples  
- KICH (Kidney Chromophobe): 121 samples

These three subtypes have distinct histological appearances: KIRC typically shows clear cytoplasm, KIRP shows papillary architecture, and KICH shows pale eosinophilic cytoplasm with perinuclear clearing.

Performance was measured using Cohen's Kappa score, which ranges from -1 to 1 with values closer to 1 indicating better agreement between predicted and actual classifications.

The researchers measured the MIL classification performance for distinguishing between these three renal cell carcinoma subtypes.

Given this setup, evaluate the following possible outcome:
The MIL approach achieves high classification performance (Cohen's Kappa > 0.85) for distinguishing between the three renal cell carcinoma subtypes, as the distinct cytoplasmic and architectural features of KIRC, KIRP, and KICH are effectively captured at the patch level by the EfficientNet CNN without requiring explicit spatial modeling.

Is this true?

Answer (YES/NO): YES